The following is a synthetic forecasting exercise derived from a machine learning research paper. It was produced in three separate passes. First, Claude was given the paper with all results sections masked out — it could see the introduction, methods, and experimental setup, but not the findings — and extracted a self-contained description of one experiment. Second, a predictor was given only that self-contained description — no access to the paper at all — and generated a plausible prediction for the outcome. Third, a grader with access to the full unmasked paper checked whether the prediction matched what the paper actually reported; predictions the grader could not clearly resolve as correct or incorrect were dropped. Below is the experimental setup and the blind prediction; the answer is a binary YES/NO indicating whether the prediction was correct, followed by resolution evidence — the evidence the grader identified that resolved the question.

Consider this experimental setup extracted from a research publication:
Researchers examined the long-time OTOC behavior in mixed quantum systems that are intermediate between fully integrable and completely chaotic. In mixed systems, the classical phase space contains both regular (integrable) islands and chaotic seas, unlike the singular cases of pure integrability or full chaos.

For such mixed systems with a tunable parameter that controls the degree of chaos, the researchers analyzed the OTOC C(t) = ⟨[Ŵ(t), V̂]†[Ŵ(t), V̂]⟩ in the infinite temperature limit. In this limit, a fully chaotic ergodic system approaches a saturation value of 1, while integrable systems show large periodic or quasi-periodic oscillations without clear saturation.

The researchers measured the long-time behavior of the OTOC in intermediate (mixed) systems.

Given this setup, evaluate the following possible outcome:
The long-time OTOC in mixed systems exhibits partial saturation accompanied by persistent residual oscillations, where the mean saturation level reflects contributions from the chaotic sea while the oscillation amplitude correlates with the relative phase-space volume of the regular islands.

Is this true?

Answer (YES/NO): NO